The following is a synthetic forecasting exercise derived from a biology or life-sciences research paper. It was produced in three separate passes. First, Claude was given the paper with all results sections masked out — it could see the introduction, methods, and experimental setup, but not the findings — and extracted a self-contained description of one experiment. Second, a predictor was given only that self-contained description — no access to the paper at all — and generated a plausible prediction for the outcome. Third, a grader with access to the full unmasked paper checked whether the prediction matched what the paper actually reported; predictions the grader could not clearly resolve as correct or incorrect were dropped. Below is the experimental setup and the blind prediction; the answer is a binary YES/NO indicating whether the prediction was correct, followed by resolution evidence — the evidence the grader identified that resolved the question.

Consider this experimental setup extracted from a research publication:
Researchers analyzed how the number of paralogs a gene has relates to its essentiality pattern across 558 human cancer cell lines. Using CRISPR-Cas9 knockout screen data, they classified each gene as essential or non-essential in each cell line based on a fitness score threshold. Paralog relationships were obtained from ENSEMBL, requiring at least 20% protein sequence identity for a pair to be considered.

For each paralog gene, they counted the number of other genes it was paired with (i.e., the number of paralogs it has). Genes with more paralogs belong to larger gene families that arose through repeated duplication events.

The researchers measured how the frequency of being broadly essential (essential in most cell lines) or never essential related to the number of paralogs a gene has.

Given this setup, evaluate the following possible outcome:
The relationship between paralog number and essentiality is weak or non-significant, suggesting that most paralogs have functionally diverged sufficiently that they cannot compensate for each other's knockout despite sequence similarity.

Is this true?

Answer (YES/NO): NO